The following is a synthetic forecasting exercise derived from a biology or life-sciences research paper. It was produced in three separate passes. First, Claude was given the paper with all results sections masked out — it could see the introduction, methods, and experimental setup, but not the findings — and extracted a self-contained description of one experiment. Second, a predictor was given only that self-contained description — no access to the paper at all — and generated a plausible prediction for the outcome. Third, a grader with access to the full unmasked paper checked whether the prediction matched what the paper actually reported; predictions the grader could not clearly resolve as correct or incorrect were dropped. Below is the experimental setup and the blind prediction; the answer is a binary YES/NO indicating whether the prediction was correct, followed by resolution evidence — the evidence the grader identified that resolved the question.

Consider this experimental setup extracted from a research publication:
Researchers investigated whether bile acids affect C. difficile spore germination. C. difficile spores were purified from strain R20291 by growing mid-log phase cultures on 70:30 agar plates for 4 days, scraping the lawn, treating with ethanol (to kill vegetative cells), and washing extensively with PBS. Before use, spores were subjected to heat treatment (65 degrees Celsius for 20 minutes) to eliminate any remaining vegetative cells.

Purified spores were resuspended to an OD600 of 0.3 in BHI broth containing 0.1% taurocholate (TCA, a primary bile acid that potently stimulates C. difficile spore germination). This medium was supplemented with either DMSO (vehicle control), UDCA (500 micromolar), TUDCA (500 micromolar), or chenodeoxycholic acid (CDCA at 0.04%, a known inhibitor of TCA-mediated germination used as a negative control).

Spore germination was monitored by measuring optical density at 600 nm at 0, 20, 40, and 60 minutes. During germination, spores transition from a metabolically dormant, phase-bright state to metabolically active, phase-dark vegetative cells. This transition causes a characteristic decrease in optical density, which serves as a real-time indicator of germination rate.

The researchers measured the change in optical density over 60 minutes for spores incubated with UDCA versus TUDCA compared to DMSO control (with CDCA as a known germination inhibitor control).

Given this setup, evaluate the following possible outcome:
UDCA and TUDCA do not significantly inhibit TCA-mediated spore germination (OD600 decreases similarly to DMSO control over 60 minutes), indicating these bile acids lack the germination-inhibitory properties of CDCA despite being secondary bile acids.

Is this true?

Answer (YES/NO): NO